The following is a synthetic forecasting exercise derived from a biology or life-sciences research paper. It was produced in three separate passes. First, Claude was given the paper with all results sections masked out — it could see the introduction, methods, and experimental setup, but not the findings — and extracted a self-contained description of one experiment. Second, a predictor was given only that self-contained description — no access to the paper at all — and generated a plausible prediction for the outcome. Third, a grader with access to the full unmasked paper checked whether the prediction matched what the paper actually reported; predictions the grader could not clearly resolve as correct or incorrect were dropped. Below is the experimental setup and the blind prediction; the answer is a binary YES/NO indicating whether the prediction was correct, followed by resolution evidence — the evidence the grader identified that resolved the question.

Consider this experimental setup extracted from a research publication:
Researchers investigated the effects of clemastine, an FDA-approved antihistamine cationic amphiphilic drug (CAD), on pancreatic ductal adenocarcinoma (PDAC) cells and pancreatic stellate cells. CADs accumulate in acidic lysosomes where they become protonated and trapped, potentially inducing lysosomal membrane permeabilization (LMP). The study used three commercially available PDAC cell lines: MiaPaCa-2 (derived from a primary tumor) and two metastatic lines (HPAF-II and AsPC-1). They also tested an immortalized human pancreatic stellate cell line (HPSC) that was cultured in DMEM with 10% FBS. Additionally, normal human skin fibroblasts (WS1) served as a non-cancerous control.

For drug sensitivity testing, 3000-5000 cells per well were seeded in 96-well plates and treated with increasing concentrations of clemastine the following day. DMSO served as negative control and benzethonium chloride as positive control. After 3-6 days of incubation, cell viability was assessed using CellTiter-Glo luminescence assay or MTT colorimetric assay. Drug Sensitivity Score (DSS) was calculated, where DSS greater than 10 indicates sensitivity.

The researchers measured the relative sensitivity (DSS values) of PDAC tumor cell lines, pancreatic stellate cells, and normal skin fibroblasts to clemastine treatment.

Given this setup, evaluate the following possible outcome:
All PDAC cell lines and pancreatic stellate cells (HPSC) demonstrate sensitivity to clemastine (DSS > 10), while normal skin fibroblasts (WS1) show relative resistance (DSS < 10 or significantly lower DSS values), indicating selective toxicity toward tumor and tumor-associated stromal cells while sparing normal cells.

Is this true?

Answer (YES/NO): NO